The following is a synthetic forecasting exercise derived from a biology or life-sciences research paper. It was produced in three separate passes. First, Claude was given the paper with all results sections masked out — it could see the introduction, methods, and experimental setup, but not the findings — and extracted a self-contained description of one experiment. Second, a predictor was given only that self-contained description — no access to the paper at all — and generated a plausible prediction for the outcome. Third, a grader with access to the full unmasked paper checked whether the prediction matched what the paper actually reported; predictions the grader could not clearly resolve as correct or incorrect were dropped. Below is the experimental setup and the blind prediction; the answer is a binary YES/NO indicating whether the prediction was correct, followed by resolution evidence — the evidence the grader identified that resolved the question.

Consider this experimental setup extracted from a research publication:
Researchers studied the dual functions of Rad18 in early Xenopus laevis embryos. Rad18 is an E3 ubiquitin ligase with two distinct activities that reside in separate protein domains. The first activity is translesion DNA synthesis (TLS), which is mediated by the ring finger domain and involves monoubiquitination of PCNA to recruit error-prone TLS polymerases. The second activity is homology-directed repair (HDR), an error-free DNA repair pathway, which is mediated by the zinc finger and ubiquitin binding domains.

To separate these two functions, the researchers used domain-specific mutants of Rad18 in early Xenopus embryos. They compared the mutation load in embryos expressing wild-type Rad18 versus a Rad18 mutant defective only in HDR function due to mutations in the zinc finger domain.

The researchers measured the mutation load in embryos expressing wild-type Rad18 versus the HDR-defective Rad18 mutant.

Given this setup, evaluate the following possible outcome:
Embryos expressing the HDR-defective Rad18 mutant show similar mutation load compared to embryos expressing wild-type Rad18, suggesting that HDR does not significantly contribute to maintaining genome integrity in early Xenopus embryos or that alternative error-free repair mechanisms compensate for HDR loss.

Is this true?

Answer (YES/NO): NO